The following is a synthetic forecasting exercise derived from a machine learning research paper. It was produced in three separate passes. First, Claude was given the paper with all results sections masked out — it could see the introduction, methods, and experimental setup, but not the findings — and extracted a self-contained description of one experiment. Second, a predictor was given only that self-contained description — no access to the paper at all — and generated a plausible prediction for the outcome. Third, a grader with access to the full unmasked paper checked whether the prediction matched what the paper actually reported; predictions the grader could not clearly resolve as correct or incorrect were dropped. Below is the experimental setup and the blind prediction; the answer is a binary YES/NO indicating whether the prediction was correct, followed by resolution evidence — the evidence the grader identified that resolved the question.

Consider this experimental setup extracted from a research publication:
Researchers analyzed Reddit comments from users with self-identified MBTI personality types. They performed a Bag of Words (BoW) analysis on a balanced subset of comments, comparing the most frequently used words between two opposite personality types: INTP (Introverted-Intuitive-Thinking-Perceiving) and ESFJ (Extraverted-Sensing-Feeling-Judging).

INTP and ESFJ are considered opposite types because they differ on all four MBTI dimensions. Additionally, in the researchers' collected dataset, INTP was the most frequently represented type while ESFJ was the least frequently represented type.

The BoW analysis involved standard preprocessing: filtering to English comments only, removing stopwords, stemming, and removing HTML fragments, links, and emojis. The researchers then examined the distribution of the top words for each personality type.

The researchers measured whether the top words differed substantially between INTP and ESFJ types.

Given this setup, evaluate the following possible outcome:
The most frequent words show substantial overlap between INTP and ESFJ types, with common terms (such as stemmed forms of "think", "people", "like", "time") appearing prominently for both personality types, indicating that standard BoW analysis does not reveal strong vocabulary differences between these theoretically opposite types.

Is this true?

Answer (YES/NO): YES